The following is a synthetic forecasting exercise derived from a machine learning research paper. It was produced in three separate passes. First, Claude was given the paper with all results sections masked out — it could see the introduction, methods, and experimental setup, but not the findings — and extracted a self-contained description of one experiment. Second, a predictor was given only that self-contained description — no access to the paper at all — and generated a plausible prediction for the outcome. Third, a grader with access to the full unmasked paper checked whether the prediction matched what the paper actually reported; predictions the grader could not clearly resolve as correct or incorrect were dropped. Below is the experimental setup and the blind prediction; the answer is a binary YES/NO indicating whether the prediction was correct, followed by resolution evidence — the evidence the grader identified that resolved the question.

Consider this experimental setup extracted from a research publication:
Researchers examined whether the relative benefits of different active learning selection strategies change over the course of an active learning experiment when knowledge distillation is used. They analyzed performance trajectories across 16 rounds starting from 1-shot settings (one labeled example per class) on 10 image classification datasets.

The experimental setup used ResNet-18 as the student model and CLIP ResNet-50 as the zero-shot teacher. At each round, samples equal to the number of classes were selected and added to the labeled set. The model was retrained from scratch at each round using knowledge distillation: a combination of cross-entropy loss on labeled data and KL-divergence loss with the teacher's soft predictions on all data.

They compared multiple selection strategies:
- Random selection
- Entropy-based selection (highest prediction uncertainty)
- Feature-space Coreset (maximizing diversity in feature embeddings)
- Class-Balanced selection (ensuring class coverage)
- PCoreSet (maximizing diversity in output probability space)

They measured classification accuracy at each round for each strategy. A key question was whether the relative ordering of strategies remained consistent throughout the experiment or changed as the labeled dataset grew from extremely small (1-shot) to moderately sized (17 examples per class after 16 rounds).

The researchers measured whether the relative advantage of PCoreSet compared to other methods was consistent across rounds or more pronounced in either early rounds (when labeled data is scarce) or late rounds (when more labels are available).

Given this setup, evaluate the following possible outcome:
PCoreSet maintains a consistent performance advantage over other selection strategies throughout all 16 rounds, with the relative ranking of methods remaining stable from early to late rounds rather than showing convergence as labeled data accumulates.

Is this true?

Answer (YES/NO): NO